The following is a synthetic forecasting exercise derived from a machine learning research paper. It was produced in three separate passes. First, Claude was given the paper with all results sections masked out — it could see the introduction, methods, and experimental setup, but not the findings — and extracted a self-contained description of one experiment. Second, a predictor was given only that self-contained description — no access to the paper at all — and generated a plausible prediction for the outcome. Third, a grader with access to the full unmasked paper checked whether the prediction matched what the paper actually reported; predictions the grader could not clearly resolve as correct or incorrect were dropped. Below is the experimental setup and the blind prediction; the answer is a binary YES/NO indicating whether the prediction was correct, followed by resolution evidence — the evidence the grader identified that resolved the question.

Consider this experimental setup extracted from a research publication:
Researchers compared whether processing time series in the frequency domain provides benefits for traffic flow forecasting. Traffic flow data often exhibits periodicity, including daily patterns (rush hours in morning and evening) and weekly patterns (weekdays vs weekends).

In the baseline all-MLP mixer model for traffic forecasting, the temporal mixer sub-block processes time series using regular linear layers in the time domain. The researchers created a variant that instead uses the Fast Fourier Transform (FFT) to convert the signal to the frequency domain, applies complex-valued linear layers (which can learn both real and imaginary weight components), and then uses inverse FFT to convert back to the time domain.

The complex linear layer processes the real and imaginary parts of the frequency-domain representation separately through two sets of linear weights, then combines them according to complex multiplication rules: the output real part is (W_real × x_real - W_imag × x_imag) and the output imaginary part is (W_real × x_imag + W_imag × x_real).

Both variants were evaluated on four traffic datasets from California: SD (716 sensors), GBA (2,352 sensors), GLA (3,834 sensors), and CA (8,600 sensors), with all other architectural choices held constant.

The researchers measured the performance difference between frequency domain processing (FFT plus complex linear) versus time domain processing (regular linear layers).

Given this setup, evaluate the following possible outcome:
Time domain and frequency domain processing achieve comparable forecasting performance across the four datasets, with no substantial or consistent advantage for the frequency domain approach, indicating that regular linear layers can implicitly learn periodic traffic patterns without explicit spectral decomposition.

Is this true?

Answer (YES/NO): YES